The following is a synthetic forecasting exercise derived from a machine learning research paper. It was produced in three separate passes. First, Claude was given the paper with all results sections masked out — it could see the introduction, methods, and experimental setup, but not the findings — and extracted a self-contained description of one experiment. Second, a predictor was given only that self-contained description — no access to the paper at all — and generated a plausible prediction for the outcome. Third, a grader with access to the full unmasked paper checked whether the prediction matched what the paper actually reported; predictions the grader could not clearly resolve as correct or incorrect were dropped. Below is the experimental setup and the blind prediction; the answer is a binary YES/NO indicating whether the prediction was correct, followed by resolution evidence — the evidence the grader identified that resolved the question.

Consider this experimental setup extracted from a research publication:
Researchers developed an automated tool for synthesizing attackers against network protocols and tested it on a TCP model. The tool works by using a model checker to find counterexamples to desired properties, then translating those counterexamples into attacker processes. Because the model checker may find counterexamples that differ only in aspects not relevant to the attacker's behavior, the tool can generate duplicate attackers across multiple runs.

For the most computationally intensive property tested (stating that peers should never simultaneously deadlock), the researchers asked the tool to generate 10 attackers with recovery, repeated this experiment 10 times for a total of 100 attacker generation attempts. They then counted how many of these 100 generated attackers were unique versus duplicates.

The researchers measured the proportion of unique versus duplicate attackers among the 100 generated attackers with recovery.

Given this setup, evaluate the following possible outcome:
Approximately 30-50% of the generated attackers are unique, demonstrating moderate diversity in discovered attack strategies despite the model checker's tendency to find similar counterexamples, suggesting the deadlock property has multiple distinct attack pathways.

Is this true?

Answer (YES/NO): NO